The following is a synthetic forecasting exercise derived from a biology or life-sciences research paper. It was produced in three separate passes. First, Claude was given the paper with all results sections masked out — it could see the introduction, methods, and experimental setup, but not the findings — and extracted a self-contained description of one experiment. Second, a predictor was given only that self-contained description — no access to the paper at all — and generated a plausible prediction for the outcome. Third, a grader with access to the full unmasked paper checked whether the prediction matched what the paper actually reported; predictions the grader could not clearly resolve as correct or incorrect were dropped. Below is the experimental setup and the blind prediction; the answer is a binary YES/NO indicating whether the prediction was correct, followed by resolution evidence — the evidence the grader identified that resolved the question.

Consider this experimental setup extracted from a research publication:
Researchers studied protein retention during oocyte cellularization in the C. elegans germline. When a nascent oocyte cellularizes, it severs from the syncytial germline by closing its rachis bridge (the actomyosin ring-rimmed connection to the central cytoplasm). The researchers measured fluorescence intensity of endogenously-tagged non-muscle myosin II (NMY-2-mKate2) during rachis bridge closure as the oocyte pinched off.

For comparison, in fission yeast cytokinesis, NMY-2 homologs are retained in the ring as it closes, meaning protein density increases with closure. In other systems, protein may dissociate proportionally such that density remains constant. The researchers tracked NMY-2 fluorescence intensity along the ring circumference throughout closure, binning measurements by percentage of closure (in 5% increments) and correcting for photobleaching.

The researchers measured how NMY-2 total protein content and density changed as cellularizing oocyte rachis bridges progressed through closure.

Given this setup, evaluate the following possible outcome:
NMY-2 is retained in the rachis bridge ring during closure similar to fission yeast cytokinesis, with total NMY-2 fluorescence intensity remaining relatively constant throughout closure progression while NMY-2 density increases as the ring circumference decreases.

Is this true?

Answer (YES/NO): NO